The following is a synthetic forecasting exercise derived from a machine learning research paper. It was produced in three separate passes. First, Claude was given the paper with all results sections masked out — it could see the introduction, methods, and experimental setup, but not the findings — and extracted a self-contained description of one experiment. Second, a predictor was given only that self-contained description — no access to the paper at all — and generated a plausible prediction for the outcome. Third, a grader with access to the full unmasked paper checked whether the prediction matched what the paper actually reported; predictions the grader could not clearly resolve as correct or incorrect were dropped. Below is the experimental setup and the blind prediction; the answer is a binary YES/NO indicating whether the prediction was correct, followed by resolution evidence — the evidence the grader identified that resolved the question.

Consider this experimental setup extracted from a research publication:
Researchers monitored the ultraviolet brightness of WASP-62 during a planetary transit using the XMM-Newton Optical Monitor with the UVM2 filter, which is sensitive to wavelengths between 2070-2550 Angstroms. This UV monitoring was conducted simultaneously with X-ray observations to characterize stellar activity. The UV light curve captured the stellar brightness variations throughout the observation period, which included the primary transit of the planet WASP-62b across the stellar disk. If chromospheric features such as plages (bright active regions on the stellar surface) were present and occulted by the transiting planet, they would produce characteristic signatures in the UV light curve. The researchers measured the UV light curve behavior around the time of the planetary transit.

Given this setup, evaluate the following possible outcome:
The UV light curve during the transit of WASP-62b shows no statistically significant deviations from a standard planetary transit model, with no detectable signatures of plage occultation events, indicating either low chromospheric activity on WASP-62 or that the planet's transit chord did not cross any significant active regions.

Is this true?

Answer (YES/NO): NO